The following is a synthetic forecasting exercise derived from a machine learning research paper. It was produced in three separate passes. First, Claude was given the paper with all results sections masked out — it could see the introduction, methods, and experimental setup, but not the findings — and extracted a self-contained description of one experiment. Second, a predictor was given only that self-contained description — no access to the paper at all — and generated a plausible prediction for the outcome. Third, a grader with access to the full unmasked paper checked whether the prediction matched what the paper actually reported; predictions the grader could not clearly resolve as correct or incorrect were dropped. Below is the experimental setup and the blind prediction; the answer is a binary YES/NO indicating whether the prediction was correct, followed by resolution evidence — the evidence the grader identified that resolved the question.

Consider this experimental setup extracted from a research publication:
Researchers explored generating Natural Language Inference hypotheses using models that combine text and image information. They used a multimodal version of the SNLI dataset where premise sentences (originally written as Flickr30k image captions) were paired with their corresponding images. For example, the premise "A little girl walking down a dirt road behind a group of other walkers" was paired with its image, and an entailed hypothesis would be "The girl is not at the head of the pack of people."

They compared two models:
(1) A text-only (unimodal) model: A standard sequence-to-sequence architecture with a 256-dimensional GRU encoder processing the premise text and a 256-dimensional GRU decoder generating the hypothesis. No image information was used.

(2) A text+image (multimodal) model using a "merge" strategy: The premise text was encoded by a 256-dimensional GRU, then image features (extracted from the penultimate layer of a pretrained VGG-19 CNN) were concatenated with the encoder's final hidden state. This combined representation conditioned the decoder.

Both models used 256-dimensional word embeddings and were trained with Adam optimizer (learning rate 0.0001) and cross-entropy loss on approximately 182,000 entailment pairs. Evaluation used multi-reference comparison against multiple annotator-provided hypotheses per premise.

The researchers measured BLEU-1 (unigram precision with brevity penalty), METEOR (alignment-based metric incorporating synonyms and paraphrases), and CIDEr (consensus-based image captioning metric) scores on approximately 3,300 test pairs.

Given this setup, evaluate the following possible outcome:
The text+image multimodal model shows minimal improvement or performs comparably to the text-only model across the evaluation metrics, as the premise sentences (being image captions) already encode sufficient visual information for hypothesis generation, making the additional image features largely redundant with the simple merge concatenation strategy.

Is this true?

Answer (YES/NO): YES